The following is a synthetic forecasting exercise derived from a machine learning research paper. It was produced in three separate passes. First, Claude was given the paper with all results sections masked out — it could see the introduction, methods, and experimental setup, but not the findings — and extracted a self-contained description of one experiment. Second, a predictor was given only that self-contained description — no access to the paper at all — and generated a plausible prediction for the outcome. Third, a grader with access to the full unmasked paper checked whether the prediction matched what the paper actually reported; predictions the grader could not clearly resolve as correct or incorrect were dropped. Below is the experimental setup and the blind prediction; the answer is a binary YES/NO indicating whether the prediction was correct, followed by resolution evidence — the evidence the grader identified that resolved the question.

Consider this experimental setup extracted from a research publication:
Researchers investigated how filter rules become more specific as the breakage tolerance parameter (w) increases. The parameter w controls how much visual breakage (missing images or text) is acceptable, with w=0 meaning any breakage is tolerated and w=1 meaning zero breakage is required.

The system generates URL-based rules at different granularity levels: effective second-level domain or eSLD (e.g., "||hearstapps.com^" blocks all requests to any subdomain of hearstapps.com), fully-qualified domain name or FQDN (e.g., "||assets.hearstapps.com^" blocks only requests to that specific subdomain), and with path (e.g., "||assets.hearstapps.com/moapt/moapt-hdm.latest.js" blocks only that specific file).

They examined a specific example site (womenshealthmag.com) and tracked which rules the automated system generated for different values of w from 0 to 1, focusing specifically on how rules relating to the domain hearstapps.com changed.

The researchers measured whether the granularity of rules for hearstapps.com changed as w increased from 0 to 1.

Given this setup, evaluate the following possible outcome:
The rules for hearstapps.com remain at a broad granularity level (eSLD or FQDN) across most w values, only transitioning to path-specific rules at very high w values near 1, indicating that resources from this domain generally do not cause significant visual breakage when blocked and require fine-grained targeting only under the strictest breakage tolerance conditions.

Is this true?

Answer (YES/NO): YES